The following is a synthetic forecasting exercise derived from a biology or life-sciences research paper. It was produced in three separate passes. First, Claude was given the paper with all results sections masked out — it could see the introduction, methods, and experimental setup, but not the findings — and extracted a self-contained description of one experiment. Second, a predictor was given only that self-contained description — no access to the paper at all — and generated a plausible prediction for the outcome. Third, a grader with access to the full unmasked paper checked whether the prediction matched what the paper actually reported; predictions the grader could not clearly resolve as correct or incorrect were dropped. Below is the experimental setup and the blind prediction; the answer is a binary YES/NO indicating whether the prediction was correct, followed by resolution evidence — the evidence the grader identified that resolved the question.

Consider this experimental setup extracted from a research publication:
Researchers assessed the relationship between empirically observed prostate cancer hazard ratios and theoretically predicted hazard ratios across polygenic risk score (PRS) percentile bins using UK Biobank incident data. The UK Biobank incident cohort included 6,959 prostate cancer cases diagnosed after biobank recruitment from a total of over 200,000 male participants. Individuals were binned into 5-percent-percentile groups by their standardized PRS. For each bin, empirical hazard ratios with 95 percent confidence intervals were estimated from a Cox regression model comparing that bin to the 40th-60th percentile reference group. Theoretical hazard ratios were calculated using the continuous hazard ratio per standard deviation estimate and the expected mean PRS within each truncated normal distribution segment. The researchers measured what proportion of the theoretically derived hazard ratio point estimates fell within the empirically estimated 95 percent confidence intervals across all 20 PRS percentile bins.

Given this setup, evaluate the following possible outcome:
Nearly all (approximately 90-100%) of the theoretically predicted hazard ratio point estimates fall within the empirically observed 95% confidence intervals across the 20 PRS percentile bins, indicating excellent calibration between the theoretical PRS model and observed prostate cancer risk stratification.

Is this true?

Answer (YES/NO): YES